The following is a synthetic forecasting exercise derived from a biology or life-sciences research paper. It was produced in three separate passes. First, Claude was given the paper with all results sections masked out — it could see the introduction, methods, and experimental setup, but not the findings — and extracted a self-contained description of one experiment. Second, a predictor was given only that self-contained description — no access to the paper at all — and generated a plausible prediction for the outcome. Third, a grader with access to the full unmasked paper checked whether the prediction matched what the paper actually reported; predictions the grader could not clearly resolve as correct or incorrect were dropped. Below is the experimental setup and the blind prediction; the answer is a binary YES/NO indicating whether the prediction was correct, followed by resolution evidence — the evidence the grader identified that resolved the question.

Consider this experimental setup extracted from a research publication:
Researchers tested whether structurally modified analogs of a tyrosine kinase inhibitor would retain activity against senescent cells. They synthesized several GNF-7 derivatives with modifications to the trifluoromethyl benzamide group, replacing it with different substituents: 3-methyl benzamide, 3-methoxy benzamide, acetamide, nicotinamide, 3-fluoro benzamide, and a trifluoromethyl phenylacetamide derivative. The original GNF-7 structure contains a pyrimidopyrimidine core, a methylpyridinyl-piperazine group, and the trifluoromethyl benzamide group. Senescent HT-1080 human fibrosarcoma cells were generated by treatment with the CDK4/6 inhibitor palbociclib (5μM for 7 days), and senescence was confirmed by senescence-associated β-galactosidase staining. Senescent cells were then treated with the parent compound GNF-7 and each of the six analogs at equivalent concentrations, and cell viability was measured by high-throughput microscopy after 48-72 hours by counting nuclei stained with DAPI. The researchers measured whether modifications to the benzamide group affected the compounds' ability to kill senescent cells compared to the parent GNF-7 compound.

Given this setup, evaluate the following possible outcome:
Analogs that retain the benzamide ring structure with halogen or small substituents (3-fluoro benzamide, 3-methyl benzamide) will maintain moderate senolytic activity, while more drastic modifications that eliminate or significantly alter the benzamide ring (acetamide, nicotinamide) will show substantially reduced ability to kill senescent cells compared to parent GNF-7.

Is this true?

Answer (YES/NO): YES